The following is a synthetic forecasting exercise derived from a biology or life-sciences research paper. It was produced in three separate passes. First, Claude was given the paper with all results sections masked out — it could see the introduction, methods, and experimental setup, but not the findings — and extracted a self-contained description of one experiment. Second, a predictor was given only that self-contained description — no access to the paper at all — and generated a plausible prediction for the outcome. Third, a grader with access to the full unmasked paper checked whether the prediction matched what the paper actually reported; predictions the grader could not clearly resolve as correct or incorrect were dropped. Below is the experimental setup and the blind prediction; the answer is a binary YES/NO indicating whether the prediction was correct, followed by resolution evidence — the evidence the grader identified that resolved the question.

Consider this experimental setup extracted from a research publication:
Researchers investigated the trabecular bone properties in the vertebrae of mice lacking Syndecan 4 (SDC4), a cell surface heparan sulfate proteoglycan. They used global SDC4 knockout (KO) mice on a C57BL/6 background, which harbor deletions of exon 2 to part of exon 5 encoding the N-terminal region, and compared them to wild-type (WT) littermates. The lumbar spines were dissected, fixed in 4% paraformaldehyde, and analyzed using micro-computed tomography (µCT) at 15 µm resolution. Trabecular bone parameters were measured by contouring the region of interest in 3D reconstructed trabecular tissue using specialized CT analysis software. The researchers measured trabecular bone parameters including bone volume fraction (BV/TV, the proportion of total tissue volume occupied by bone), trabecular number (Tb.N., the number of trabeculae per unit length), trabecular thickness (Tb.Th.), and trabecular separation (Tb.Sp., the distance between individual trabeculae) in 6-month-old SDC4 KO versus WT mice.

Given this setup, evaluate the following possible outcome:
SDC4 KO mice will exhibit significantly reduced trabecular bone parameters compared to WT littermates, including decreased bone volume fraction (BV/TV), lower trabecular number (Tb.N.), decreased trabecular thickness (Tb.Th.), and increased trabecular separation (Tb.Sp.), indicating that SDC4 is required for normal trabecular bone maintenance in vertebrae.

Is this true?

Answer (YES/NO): YES